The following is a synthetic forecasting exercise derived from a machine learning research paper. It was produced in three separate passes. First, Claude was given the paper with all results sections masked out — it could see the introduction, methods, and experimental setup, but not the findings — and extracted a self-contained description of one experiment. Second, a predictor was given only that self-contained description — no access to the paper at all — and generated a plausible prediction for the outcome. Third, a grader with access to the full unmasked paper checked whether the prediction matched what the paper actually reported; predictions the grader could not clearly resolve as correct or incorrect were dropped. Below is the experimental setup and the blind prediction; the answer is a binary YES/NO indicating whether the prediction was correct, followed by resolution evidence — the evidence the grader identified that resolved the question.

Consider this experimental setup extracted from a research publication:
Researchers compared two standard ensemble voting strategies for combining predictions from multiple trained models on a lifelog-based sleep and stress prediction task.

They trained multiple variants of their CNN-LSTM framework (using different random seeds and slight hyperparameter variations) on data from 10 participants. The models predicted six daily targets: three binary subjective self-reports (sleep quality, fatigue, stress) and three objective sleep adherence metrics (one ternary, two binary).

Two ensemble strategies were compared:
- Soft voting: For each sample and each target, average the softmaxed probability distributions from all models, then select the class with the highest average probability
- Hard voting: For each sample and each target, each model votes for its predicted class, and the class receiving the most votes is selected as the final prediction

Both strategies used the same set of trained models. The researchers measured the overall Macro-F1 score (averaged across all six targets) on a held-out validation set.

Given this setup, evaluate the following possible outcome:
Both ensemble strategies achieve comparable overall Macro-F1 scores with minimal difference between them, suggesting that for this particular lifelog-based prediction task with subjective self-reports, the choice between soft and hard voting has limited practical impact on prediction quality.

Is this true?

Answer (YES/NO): NO